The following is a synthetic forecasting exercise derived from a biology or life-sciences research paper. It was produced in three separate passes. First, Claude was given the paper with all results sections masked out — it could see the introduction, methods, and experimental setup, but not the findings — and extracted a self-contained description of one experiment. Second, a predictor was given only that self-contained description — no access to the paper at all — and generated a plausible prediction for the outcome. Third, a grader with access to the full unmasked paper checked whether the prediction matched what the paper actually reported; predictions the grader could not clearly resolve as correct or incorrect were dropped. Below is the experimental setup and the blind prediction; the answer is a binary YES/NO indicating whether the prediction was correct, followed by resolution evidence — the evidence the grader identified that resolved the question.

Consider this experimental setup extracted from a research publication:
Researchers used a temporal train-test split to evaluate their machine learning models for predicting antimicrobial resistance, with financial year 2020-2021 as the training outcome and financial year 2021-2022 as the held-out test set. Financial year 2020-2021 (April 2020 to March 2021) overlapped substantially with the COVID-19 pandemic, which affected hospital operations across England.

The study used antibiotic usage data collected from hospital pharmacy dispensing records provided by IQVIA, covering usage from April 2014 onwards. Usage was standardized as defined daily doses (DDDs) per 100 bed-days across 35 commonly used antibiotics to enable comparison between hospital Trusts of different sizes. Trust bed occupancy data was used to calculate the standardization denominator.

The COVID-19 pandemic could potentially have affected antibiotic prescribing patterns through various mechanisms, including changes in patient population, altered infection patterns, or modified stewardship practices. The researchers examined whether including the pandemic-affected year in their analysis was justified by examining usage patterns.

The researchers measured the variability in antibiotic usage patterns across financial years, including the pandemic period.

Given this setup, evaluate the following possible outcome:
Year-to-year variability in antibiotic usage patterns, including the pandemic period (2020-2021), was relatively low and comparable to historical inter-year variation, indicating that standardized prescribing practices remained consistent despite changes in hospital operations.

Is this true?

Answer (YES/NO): YES